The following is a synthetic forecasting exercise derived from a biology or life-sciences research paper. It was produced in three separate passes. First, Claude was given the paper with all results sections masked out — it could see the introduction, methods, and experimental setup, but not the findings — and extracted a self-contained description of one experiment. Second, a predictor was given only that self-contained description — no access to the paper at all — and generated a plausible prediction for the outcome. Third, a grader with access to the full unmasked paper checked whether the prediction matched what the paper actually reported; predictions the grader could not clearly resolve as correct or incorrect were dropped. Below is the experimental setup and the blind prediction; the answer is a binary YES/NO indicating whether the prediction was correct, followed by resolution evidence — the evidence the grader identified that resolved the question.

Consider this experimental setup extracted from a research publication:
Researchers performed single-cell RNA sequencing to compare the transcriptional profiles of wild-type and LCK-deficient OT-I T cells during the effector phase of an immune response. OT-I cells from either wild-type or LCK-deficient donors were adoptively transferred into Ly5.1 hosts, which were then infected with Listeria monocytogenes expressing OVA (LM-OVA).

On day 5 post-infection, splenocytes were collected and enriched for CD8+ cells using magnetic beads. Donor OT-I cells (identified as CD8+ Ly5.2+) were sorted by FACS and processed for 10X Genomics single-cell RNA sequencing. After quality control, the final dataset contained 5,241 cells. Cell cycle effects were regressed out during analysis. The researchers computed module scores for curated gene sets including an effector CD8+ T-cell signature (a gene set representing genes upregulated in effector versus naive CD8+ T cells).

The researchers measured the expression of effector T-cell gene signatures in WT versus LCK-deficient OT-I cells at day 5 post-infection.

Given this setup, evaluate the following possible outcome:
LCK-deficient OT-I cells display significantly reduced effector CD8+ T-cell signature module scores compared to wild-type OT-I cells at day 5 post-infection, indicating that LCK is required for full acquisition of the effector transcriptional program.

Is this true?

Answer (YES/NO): NO